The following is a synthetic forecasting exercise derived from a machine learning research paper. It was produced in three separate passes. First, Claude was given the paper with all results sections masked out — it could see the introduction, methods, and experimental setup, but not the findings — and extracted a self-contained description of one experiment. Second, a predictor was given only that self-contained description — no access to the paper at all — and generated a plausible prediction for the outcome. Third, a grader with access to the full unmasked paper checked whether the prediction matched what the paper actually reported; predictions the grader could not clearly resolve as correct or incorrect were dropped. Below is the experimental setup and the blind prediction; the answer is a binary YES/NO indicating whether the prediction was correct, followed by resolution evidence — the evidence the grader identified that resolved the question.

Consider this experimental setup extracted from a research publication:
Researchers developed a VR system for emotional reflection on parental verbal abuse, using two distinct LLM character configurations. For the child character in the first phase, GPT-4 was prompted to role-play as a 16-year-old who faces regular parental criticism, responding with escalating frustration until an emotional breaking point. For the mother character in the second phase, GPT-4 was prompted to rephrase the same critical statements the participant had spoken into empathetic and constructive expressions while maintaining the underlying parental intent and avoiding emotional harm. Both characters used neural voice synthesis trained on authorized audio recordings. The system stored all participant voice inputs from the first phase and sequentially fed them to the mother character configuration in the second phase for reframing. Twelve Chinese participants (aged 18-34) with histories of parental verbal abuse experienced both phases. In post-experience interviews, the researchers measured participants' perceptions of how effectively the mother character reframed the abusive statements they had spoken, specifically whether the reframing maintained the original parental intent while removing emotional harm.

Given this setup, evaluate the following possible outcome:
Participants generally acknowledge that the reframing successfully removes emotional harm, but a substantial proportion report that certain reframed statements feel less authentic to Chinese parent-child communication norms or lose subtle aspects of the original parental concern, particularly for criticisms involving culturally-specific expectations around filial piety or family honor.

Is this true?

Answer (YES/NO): NO